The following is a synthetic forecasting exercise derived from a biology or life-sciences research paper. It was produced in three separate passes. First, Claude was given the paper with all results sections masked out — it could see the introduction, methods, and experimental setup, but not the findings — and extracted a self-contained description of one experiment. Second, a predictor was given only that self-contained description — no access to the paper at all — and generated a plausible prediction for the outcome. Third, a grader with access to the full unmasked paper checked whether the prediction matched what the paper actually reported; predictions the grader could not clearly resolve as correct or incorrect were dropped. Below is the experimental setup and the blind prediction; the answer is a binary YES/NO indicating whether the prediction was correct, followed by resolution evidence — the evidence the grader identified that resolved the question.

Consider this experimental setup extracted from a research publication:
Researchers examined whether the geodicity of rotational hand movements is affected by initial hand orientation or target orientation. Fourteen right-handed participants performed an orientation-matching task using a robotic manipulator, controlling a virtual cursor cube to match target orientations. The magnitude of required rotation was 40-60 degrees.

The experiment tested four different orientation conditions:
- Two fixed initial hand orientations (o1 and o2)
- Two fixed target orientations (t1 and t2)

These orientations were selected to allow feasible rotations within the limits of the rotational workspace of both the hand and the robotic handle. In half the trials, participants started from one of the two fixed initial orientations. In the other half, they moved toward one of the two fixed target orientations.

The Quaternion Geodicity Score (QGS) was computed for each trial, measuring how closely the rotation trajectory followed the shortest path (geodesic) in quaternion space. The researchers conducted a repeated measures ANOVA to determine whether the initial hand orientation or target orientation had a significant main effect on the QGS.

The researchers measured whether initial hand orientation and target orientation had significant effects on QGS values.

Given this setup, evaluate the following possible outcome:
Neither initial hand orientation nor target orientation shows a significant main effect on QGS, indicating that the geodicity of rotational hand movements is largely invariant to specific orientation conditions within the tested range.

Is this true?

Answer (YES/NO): YES